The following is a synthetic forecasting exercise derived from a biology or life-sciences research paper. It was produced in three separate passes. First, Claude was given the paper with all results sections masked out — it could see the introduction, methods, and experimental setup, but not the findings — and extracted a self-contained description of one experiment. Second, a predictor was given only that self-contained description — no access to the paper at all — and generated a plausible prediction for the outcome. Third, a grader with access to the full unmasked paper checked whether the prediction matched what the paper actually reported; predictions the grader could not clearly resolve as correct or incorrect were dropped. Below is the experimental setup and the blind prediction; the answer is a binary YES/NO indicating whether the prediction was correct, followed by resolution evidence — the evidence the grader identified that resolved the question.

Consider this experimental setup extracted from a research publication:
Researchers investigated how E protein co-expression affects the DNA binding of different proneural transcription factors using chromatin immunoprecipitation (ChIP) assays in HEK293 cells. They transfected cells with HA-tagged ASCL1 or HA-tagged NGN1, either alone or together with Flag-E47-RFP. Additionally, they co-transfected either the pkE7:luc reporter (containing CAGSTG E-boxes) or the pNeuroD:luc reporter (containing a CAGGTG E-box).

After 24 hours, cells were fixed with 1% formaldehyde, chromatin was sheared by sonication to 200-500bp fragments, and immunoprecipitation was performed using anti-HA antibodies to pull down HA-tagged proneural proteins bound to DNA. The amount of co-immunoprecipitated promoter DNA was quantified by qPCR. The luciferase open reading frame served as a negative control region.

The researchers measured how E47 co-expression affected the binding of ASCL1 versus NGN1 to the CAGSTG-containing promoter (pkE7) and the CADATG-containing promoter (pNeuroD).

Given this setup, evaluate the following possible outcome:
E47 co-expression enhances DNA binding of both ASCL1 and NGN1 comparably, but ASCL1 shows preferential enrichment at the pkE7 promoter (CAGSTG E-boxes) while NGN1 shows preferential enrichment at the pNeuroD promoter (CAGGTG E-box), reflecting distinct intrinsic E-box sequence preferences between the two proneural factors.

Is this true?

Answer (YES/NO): NO